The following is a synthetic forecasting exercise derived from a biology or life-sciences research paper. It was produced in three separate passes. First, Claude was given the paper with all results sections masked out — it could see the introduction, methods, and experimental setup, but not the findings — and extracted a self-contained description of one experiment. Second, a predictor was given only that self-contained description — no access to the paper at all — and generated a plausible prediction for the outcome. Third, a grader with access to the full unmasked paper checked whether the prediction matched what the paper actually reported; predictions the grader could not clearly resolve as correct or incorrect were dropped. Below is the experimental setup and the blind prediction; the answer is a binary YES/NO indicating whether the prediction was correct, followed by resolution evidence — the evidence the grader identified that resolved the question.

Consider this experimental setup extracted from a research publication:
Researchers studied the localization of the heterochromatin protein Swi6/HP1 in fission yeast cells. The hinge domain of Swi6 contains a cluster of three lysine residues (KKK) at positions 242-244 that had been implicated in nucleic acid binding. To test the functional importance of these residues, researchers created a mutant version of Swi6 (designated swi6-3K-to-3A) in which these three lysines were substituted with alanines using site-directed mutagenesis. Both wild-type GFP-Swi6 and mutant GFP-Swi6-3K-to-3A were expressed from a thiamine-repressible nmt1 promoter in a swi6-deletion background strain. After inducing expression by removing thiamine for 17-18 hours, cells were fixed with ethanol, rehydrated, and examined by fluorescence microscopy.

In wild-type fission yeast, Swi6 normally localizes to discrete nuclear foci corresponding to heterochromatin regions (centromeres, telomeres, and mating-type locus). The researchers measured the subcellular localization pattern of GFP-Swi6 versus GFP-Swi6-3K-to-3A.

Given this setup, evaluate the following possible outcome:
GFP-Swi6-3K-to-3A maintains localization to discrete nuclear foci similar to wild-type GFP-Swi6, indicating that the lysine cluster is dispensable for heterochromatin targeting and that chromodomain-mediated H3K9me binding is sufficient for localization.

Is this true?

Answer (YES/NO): NO